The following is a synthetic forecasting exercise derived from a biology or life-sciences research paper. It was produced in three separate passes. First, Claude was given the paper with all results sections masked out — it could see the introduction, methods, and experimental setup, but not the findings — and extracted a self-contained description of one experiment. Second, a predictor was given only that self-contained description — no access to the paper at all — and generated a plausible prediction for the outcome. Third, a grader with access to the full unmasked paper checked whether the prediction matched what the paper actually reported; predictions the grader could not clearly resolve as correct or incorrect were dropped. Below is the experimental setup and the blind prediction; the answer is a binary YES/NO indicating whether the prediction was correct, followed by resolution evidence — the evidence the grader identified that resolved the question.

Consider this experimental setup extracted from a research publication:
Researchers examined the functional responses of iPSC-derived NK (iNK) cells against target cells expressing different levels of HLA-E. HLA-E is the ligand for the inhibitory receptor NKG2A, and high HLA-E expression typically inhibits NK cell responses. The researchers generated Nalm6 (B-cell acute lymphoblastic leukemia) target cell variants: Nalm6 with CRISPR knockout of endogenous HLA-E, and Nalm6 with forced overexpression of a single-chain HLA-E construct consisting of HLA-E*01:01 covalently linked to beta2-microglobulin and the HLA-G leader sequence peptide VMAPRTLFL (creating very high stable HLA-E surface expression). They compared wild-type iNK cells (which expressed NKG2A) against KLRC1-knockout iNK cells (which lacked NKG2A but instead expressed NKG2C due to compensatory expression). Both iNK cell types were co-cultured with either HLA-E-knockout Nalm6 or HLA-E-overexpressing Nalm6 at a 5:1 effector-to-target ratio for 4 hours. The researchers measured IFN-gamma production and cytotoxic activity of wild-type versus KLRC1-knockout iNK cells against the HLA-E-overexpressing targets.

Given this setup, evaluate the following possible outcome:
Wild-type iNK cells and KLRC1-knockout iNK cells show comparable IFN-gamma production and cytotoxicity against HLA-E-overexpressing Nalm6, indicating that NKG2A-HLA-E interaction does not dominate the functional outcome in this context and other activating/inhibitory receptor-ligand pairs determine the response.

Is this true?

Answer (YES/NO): NO